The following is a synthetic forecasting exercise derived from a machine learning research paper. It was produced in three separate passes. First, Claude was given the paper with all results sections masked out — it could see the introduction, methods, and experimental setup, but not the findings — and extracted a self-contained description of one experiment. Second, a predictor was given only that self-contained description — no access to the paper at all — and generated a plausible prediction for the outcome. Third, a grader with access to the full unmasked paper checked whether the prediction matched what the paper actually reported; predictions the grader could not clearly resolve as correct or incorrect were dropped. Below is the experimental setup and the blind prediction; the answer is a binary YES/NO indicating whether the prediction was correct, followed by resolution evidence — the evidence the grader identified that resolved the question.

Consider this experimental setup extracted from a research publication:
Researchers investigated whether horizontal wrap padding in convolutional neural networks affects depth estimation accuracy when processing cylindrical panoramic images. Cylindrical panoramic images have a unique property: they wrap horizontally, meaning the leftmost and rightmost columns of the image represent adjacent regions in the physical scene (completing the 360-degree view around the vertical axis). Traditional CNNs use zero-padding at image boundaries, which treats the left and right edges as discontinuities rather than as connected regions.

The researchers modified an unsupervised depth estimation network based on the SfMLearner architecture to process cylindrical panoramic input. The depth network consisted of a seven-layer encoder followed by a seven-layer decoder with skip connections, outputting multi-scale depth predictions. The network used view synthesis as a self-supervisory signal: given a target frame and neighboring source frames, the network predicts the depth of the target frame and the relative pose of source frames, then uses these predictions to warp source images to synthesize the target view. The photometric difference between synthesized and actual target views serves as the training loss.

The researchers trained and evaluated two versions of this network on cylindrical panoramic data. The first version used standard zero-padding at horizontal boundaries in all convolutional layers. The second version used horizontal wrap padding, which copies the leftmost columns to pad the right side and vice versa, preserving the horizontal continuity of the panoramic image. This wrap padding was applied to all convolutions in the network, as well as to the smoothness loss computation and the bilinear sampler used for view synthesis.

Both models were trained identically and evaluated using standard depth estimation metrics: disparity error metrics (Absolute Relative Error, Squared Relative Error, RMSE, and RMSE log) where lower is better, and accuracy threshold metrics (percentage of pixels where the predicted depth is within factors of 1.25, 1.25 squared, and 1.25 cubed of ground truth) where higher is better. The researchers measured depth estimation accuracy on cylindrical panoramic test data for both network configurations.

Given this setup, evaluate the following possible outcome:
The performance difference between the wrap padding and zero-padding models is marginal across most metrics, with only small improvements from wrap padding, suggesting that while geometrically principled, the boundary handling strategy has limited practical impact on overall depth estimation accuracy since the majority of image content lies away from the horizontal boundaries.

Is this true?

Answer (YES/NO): NO